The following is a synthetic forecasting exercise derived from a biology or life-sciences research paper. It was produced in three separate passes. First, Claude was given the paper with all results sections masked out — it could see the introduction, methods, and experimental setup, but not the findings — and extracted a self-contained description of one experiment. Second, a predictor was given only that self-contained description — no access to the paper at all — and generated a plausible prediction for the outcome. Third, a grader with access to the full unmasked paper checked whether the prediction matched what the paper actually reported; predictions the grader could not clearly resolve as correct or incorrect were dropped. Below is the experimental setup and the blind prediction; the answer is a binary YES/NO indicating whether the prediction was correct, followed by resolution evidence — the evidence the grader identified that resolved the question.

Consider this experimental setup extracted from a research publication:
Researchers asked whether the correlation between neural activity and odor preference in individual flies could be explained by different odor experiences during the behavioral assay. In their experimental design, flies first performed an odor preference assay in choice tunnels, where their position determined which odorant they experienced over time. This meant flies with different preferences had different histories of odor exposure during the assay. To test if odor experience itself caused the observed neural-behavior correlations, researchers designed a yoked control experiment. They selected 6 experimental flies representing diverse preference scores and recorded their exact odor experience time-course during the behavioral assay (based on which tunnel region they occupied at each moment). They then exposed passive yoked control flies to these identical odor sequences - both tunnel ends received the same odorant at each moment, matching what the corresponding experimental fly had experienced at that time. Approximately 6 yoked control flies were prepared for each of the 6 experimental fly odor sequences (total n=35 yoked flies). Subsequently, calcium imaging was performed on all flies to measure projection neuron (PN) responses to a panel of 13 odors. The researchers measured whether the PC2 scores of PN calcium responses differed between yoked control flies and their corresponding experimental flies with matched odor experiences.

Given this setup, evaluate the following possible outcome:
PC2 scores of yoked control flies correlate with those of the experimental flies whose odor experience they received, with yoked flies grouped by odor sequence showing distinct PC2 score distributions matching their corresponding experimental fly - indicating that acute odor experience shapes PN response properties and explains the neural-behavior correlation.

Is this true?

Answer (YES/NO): NO